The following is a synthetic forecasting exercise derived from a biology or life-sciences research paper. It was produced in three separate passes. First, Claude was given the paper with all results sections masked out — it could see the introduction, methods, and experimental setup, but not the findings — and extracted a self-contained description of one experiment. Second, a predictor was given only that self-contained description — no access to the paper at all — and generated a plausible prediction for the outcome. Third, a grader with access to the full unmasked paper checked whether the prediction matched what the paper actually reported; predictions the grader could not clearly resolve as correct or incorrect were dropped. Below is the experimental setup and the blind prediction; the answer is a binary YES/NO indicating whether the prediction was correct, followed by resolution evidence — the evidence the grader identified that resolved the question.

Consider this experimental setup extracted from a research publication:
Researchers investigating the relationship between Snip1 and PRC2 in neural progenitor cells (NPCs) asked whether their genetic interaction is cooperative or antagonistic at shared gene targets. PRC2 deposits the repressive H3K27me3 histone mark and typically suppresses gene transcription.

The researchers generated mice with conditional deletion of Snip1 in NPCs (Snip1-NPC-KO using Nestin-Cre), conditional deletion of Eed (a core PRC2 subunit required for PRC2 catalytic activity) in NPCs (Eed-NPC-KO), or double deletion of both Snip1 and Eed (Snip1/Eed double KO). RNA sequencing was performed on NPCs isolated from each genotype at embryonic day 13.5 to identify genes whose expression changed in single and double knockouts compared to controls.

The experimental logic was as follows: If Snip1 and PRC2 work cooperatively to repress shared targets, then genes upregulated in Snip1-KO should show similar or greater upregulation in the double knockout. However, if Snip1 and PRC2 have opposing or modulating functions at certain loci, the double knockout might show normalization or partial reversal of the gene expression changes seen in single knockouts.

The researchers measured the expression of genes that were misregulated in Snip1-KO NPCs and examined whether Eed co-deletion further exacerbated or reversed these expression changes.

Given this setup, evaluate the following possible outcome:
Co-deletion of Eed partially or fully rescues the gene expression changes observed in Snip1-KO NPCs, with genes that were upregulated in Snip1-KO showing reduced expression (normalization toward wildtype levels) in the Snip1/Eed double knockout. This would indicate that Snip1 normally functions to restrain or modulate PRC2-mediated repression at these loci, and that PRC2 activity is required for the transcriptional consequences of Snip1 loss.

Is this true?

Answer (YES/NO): YES